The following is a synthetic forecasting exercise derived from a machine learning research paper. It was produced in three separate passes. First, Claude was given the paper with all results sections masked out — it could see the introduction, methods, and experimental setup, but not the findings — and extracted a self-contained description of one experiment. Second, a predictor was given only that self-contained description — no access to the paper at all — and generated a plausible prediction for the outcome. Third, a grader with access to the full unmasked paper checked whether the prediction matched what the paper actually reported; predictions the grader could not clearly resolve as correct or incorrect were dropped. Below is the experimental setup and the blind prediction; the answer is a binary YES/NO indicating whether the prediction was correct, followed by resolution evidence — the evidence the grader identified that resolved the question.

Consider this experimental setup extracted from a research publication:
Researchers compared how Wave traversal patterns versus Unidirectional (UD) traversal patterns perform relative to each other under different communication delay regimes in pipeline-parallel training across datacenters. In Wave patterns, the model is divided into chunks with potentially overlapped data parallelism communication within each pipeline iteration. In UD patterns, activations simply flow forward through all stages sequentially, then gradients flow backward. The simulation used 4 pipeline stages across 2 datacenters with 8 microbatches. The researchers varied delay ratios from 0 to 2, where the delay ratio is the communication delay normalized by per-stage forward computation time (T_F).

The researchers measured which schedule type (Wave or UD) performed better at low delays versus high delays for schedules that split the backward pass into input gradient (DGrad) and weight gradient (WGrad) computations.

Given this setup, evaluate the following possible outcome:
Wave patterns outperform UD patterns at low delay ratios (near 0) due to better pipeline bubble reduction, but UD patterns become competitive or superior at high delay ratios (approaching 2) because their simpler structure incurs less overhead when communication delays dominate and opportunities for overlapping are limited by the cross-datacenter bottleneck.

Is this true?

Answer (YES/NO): YES